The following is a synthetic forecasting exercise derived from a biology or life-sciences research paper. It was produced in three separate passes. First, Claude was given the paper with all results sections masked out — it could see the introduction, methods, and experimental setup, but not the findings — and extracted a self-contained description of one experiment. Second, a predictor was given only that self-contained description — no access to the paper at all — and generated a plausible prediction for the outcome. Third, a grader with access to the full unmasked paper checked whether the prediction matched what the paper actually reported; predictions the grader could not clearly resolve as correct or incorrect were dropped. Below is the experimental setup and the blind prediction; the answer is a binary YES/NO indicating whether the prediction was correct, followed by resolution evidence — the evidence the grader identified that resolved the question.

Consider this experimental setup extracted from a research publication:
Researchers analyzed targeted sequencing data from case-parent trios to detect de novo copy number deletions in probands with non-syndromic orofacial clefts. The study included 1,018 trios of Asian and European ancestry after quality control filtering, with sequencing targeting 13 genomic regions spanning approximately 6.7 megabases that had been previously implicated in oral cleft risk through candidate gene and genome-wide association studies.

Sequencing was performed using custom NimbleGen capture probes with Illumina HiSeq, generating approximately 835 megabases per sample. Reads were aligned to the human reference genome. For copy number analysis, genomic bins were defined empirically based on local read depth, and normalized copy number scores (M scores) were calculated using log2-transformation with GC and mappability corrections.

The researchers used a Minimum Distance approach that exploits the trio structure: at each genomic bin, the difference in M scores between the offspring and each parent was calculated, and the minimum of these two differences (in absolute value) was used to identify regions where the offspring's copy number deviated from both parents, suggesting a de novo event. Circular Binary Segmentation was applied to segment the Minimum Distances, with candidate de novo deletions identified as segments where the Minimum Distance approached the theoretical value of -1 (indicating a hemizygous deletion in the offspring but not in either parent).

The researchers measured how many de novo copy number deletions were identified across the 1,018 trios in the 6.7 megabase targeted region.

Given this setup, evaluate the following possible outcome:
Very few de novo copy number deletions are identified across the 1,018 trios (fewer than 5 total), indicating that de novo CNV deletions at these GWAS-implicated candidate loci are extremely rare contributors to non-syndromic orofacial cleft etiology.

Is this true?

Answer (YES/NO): YES